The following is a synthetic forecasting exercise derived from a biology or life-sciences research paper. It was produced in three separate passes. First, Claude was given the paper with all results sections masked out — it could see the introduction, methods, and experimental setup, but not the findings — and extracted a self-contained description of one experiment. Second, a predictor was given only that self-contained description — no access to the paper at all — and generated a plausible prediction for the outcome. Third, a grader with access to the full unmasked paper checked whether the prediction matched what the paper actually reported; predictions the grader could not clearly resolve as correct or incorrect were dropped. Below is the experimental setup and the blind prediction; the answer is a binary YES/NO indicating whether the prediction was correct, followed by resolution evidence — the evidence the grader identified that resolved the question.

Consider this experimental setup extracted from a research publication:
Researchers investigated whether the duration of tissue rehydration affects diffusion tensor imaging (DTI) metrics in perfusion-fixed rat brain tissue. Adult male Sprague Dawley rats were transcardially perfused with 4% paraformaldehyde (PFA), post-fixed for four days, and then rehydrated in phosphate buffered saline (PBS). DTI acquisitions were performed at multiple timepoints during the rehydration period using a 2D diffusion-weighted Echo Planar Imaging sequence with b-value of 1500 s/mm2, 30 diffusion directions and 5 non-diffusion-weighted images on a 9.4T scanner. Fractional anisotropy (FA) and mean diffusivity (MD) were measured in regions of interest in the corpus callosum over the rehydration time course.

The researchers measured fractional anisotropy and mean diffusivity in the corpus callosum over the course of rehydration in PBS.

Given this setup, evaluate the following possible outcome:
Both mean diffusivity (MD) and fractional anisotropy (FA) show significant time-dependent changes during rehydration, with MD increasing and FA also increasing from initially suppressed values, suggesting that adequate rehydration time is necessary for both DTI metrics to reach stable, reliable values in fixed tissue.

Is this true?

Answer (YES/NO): NO